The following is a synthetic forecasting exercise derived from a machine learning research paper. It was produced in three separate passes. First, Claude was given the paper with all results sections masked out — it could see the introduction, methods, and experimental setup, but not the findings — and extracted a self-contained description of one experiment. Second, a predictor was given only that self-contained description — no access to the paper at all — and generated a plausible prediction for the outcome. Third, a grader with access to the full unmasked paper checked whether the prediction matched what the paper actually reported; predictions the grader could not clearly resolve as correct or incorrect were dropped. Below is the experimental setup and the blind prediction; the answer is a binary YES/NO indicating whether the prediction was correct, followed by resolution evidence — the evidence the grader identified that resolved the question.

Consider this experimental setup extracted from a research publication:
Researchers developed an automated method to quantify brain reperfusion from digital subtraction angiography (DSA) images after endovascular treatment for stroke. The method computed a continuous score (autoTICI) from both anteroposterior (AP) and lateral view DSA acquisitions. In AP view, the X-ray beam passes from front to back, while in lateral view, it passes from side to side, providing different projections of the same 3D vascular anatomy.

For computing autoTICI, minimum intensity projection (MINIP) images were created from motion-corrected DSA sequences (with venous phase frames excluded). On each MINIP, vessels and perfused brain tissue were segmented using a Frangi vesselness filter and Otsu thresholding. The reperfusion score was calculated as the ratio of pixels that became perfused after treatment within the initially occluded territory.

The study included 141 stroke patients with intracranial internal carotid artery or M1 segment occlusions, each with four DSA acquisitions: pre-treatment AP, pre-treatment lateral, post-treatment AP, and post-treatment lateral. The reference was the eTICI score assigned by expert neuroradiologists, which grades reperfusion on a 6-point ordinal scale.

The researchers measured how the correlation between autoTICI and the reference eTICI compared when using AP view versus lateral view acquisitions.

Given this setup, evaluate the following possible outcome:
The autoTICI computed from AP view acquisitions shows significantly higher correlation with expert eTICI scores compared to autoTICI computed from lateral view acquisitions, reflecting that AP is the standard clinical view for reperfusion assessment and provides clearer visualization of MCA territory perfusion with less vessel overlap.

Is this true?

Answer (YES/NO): NO